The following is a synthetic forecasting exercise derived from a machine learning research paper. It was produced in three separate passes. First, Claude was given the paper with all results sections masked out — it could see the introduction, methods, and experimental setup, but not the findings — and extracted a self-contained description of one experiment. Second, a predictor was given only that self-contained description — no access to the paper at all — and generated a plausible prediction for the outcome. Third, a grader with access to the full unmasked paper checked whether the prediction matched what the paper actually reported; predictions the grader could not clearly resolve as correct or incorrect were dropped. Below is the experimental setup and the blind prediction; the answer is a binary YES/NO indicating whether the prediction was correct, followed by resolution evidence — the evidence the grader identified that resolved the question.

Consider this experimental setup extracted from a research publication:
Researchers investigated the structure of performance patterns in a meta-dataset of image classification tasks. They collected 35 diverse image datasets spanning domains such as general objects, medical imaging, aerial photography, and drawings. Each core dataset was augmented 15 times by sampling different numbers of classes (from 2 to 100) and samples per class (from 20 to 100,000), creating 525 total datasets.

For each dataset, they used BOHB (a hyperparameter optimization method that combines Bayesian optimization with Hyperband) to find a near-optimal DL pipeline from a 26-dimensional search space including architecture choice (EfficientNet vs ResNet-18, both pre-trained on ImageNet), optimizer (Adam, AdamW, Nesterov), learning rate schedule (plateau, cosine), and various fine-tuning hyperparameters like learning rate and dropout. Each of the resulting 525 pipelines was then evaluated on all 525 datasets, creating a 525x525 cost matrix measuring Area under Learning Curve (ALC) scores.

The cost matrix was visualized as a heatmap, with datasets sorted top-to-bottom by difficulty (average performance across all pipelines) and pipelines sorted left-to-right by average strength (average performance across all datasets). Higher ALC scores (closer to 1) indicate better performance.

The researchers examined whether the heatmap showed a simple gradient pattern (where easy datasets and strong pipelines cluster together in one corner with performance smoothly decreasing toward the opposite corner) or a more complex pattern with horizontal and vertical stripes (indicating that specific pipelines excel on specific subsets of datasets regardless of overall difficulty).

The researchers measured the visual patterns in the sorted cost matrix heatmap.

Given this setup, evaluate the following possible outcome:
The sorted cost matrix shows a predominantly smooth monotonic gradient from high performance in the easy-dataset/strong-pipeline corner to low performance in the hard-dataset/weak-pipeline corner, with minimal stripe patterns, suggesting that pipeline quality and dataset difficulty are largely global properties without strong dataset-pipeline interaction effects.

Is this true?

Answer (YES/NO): NO